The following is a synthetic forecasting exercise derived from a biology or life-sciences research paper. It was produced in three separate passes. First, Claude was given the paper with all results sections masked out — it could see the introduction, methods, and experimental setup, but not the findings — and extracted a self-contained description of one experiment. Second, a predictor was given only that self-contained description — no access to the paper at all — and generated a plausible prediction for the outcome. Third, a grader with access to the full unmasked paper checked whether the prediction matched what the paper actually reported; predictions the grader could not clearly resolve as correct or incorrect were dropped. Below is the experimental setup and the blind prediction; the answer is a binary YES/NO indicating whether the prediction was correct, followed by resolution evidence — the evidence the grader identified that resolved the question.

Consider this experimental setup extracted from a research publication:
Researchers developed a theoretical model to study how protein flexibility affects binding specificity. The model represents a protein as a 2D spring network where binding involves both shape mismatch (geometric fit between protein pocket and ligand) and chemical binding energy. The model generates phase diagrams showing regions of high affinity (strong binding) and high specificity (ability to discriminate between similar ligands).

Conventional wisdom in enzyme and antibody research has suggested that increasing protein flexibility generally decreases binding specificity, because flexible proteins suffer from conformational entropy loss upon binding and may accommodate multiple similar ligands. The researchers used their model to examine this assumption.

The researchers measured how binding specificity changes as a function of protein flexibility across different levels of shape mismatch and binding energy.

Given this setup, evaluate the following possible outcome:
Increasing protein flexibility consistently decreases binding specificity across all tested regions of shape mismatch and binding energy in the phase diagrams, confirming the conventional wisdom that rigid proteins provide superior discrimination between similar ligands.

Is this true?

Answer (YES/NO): NO